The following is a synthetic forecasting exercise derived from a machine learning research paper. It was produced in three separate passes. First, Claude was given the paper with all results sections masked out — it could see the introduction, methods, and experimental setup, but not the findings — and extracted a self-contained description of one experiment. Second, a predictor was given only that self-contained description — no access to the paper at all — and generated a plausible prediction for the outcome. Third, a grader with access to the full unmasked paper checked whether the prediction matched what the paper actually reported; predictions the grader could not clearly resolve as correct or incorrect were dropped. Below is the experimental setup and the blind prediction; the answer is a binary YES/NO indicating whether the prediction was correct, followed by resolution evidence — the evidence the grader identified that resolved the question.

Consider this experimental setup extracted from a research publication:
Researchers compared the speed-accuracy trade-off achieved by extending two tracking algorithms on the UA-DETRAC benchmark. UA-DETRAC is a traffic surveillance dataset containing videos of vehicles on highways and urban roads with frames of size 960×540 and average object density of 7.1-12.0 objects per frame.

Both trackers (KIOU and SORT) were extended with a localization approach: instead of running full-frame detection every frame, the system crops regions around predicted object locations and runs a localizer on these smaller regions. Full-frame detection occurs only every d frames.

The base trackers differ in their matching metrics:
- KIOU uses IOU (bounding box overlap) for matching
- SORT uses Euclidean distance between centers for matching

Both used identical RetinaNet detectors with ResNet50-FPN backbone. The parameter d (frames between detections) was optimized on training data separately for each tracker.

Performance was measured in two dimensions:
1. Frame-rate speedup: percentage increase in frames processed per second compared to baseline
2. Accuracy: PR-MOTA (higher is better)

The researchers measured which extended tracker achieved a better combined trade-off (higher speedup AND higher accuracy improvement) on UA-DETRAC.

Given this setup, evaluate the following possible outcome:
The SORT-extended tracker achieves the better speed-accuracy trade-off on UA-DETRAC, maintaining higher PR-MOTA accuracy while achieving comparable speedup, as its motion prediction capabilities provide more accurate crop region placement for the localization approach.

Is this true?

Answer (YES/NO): NO